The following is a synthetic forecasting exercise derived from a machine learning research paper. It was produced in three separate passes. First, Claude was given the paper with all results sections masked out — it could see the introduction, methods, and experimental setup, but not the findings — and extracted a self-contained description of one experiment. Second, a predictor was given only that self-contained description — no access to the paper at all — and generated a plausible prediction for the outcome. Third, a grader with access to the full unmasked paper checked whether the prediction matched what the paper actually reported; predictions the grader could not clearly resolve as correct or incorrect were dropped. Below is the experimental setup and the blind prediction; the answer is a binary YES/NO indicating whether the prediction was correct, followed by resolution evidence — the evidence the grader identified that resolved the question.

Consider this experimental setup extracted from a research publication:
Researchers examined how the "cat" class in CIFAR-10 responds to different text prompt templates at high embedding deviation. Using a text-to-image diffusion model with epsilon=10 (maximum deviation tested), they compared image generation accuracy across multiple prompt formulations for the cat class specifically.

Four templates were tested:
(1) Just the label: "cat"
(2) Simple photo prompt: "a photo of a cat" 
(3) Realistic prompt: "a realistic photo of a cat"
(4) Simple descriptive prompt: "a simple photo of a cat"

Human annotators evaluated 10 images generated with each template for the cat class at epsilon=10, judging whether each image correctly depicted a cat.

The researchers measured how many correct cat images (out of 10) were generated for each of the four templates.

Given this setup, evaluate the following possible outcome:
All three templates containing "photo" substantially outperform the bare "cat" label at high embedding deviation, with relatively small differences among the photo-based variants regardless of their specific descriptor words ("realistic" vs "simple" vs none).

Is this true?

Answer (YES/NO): NO